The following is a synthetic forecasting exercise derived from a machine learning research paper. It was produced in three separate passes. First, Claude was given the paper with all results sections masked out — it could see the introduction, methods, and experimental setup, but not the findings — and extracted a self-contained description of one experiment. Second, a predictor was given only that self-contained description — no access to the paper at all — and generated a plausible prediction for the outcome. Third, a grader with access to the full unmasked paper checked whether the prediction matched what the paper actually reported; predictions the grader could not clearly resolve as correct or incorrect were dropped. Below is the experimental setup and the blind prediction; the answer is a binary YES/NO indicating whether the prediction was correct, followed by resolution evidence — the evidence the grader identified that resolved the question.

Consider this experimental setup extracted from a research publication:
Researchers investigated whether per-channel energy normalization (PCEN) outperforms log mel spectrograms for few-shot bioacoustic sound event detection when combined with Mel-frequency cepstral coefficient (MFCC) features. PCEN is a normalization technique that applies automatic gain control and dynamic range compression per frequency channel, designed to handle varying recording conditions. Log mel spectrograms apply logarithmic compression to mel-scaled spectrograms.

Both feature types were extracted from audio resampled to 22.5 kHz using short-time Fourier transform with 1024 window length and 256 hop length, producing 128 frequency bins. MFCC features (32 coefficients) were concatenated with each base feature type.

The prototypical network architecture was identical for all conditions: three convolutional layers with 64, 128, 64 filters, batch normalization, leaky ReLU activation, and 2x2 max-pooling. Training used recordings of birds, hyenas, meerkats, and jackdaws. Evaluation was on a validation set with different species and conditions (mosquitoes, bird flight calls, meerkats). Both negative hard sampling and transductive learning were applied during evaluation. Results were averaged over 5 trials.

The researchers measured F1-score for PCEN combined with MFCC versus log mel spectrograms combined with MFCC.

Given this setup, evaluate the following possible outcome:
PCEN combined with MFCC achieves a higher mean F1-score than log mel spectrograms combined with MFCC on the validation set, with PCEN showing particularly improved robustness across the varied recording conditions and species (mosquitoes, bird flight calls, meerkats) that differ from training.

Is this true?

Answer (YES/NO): NO